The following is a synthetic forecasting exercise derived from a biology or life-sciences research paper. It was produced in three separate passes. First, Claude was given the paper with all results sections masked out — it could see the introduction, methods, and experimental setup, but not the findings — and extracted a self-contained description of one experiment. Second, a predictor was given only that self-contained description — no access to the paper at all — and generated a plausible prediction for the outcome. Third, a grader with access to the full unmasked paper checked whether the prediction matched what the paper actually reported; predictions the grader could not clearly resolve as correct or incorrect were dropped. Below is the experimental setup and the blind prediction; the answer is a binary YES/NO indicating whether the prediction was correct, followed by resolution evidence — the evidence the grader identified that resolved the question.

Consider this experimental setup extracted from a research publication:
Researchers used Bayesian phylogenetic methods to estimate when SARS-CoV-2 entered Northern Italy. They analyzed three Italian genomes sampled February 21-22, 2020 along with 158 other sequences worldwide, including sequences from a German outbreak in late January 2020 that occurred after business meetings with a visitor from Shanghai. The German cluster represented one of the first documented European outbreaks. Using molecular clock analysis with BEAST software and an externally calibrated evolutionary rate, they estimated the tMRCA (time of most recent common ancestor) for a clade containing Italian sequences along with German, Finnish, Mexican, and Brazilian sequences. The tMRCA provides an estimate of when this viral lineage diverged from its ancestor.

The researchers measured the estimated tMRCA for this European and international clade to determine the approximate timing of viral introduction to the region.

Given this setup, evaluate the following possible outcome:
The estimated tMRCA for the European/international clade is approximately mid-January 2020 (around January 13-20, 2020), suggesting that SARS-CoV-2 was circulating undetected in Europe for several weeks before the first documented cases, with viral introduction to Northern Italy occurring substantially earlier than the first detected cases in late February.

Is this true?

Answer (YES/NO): YES